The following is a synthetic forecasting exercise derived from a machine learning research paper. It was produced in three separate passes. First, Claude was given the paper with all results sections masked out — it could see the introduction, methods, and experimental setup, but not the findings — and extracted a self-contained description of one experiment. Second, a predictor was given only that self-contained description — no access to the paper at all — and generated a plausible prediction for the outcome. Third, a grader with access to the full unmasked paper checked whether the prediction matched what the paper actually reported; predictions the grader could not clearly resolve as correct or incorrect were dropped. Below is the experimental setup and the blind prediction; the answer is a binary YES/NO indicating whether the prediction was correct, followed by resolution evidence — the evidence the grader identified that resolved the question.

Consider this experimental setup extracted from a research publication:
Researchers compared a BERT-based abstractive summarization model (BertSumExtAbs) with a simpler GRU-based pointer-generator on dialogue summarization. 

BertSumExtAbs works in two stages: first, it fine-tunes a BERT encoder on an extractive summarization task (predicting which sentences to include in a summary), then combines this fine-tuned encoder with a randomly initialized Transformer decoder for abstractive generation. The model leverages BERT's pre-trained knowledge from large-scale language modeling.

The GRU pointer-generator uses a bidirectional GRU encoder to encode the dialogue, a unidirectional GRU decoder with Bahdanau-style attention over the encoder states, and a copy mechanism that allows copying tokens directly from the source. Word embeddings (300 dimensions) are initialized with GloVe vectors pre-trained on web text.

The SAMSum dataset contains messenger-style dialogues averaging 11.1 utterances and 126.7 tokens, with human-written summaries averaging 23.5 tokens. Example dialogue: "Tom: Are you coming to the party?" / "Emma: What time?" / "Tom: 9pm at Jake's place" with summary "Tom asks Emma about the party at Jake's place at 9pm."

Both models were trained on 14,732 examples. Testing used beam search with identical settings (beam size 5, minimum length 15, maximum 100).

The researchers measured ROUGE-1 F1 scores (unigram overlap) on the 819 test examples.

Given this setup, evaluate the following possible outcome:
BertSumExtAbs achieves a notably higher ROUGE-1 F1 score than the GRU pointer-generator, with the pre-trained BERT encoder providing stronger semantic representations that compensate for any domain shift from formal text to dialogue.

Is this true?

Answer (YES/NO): NO